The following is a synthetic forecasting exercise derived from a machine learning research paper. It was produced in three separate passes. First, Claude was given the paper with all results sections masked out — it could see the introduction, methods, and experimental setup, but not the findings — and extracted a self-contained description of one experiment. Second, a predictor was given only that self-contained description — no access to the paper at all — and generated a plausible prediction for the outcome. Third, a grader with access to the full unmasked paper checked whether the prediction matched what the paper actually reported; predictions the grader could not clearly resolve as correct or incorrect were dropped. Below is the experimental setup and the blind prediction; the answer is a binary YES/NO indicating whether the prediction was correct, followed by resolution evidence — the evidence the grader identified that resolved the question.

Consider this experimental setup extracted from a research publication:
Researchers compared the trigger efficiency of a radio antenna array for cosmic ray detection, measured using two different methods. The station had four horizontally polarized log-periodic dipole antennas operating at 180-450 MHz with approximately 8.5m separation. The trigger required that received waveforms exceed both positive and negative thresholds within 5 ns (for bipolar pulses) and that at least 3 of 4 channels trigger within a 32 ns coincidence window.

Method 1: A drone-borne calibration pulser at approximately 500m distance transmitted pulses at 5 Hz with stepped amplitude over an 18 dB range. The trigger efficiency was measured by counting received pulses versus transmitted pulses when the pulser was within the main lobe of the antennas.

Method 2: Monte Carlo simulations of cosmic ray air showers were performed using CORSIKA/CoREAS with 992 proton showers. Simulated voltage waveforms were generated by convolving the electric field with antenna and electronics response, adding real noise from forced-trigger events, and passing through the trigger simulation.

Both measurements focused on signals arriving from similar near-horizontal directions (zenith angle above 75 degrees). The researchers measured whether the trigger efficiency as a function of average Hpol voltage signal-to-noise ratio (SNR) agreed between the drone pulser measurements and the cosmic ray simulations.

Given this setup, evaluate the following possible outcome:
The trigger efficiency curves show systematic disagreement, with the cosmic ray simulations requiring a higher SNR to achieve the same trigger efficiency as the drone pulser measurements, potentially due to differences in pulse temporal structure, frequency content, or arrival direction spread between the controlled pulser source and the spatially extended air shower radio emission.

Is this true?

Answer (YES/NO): NO